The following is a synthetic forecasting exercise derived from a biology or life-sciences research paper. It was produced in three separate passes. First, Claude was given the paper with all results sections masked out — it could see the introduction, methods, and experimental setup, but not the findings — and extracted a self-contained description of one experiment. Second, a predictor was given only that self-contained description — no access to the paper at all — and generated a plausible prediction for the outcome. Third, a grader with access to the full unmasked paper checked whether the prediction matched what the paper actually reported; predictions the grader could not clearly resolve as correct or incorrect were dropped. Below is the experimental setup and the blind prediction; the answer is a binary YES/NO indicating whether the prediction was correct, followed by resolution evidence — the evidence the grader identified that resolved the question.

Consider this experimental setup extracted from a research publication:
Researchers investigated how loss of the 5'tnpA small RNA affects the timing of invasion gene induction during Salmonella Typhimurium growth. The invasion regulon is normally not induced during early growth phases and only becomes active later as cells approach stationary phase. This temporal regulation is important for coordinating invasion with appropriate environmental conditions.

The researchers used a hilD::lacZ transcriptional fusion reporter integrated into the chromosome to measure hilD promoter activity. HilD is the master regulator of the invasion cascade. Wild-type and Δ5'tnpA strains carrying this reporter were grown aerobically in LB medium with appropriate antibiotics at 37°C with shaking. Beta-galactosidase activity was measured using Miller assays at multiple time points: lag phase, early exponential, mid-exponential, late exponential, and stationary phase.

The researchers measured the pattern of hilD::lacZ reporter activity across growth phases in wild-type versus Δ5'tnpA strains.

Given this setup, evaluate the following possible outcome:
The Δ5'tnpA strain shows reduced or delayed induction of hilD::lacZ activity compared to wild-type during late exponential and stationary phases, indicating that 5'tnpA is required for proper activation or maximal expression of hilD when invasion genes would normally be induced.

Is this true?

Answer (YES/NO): NO